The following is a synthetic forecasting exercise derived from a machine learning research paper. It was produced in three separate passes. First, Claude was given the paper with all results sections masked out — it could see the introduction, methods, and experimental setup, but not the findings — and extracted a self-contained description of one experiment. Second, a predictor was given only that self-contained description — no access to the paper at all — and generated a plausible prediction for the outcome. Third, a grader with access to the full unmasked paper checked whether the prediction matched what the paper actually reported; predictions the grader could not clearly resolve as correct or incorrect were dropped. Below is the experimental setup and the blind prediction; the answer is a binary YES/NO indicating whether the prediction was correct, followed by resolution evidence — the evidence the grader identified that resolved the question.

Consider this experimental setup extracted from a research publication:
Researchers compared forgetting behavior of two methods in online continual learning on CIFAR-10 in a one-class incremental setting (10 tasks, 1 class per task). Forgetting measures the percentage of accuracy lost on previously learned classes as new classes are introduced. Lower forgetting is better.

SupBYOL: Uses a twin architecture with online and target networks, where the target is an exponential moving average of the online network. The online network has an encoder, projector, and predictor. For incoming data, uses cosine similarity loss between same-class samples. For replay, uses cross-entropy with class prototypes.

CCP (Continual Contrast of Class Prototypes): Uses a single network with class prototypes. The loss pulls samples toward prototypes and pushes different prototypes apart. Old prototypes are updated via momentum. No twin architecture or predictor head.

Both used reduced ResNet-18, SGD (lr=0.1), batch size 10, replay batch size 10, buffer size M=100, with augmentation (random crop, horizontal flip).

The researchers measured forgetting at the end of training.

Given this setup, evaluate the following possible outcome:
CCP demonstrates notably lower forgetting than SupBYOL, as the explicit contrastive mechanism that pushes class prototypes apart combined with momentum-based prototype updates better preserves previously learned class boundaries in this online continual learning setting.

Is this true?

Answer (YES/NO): NO